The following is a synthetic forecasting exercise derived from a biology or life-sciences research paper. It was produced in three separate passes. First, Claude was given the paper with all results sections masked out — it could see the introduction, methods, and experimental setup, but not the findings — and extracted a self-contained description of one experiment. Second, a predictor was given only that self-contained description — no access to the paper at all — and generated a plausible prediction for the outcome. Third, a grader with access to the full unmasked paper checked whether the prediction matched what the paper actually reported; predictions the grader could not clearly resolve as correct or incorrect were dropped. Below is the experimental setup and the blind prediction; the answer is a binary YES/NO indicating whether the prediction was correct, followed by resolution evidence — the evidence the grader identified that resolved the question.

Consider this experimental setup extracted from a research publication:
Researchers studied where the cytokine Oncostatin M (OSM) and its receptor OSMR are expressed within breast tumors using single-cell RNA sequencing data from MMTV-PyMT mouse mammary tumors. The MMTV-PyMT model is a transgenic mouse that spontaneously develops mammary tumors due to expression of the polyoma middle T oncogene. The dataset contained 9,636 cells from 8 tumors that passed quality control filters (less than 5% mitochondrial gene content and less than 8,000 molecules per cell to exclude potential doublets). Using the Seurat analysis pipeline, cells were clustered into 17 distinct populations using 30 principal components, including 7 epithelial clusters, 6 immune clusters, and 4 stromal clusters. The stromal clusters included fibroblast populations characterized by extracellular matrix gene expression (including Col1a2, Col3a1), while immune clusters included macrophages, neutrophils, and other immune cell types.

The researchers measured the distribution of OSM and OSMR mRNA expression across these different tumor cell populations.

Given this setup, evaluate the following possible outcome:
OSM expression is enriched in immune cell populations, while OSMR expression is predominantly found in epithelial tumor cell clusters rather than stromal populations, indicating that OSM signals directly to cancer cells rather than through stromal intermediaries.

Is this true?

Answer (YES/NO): NO